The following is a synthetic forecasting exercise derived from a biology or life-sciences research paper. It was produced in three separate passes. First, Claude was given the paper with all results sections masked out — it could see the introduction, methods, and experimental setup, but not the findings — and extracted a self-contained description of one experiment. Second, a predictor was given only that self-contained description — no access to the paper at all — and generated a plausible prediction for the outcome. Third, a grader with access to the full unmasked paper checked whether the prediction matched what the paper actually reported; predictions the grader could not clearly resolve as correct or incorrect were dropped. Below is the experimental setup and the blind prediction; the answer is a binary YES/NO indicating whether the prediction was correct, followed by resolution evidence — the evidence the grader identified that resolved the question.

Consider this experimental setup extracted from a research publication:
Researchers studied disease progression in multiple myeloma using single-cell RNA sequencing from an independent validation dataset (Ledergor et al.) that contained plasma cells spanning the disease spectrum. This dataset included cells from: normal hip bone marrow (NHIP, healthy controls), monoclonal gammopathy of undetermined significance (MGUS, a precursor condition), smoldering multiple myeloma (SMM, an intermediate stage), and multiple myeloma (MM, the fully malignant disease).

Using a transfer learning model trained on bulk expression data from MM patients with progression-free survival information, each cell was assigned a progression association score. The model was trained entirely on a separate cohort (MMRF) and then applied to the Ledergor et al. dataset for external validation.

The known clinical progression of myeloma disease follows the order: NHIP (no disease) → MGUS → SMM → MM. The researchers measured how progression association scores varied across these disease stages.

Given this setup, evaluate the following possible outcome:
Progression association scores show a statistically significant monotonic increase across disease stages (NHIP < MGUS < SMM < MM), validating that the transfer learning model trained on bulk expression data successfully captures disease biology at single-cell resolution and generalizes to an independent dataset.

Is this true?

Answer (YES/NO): NO